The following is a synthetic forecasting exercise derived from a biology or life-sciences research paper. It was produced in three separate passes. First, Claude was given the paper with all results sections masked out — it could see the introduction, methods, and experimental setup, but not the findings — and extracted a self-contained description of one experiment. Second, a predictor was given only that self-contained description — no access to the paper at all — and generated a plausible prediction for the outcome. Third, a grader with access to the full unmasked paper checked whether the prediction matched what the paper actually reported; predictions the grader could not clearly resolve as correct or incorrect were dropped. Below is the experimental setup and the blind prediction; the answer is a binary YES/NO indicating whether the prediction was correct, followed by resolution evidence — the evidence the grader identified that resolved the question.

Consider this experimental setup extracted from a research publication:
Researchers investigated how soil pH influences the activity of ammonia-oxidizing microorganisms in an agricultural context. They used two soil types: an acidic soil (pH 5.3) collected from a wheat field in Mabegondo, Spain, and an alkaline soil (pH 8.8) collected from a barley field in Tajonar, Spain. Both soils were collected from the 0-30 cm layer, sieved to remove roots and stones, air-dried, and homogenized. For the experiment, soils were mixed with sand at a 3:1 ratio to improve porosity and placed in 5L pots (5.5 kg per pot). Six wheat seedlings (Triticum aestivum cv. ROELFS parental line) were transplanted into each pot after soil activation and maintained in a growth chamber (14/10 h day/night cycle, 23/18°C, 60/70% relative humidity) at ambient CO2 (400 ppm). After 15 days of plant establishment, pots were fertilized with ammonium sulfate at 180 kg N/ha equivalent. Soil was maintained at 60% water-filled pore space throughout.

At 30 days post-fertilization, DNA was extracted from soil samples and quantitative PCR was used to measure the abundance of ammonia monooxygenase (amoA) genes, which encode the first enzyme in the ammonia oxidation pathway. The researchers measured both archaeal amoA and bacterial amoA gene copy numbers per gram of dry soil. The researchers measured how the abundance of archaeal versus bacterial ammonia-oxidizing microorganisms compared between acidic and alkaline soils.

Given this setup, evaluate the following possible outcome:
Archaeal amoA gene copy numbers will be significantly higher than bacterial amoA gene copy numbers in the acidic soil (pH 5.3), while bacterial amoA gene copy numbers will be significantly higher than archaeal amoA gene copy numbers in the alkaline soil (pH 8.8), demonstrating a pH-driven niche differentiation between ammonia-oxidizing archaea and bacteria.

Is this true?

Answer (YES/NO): NO